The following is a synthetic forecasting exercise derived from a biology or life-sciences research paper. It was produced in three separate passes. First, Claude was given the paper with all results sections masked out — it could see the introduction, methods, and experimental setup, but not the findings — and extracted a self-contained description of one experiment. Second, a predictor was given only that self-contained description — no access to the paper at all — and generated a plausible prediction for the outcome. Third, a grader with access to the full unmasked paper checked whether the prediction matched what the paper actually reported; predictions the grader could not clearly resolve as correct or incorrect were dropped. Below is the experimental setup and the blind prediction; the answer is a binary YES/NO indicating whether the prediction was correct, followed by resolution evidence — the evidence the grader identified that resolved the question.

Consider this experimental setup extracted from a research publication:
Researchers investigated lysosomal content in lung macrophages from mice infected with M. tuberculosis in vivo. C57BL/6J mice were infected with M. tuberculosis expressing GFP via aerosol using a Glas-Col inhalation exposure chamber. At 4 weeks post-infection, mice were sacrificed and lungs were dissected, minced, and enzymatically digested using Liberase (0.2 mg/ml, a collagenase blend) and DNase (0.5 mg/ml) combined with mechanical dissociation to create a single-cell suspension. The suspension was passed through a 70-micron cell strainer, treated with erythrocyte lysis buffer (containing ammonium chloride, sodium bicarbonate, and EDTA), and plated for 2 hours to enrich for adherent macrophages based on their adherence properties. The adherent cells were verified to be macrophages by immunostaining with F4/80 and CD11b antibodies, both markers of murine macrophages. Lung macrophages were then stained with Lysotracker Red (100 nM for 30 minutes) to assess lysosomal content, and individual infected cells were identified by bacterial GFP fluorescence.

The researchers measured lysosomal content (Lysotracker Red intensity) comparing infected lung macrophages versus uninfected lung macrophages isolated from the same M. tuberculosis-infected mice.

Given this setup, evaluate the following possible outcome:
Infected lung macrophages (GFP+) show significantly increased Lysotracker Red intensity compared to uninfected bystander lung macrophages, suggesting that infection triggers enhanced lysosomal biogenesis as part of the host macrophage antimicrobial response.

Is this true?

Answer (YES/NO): YES